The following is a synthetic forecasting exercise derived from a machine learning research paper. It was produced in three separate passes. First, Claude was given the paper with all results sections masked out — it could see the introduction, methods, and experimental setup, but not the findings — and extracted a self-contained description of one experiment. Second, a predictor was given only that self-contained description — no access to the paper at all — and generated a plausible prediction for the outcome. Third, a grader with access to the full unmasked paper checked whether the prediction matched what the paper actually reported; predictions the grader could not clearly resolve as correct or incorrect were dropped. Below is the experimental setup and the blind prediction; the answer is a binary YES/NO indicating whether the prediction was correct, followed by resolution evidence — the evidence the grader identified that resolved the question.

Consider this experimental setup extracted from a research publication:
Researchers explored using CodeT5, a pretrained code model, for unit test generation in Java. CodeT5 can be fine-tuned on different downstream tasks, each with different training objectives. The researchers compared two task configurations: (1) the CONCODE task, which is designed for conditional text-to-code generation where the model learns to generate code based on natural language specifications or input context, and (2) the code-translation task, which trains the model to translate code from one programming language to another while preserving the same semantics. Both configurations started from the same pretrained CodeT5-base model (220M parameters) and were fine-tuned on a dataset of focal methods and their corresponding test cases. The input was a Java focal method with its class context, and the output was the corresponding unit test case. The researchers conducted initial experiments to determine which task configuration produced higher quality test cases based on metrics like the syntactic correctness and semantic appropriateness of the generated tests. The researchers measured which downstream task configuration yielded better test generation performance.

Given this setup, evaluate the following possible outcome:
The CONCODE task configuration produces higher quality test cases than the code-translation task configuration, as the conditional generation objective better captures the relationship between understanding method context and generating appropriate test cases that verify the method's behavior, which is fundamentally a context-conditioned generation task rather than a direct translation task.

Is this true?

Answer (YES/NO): YES